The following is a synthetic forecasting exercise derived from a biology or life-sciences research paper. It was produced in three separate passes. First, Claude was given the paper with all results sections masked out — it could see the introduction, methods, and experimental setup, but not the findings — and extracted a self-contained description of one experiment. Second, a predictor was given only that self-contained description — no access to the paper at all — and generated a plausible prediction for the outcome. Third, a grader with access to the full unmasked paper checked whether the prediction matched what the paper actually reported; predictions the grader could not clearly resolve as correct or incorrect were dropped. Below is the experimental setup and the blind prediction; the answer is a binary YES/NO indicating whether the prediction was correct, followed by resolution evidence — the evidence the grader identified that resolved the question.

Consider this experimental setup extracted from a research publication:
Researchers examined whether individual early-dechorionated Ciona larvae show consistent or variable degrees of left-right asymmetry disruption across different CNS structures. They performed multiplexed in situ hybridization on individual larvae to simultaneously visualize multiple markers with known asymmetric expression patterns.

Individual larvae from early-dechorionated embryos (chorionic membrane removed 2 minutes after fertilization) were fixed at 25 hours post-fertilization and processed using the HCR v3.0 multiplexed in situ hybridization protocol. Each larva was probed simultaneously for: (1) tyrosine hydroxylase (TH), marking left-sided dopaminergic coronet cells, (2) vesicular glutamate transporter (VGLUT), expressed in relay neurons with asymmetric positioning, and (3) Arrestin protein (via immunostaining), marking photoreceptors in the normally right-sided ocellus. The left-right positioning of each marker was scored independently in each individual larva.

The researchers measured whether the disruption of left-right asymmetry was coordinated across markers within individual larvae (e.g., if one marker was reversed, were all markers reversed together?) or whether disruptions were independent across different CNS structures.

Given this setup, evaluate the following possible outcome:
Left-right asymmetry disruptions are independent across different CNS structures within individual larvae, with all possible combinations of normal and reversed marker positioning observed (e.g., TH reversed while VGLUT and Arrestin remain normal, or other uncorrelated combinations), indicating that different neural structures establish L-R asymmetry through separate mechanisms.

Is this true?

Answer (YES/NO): NO